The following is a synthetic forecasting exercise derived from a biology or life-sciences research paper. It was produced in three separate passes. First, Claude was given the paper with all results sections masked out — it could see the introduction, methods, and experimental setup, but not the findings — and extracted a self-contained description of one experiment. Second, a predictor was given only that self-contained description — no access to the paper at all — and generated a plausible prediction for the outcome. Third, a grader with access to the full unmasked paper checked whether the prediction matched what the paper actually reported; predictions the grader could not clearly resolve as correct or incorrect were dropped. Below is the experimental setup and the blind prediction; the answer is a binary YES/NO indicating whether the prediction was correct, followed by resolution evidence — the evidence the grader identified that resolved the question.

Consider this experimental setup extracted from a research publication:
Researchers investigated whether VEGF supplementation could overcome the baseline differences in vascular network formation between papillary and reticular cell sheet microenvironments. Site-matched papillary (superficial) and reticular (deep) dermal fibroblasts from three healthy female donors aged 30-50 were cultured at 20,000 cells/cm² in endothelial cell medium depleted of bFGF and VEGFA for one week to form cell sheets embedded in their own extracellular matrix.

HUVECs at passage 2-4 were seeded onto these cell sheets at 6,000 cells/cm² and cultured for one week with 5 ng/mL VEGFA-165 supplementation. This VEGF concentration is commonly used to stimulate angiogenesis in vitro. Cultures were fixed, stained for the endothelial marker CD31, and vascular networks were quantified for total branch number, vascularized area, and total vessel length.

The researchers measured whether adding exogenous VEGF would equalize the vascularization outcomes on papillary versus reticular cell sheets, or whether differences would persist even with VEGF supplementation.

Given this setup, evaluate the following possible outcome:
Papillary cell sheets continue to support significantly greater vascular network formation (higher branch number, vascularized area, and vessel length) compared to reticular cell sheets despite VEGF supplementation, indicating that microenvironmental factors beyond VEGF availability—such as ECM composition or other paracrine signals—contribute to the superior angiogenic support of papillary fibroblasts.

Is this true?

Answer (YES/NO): YES